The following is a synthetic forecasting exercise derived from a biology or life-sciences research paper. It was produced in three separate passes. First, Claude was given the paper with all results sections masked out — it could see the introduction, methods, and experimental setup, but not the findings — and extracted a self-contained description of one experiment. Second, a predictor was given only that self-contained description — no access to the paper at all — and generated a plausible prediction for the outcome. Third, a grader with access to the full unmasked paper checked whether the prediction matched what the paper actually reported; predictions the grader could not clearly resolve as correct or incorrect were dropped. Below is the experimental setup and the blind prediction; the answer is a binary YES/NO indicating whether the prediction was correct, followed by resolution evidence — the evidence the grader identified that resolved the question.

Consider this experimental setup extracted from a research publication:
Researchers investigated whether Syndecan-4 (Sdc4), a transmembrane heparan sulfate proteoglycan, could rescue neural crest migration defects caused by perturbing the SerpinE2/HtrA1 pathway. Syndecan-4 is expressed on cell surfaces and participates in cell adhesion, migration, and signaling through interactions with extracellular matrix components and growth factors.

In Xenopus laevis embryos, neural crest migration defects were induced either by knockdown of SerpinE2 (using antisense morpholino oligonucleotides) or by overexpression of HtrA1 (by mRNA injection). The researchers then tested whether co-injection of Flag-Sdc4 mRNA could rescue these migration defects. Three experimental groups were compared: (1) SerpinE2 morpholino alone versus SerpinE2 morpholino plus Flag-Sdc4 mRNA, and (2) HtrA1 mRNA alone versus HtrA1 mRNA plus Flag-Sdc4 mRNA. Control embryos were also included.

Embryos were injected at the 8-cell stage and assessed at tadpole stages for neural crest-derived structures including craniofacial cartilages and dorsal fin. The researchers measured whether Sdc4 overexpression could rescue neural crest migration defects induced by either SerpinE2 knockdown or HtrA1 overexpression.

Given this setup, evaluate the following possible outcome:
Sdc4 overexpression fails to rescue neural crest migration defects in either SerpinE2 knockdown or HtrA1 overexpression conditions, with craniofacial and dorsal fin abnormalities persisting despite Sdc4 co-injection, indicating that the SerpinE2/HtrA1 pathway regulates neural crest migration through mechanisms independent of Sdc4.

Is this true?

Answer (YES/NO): NO